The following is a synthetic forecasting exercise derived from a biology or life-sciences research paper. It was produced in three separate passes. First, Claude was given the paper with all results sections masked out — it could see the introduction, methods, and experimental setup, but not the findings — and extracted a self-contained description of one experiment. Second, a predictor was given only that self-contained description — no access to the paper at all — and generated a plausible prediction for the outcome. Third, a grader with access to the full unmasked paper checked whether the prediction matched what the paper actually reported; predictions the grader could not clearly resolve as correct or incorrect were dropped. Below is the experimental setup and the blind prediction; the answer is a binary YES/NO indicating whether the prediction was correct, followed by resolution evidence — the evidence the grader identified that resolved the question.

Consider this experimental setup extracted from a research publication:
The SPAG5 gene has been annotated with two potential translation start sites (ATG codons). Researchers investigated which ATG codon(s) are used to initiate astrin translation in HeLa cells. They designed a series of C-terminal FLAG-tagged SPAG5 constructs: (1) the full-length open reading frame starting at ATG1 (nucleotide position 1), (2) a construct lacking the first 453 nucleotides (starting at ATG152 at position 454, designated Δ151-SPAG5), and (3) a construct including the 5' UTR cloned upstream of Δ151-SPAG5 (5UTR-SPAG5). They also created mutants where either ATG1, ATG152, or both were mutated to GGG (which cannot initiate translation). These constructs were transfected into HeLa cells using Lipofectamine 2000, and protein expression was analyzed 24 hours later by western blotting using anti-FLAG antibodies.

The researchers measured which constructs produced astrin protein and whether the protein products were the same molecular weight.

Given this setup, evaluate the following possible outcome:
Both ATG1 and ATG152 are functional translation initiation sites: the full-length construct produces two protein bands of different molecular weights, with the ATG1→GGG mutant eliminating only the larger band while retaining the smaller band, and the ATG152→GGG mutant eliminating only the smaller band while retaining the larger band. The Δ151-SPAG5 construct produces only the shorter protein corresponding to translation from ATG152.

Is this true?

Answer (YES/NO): NO